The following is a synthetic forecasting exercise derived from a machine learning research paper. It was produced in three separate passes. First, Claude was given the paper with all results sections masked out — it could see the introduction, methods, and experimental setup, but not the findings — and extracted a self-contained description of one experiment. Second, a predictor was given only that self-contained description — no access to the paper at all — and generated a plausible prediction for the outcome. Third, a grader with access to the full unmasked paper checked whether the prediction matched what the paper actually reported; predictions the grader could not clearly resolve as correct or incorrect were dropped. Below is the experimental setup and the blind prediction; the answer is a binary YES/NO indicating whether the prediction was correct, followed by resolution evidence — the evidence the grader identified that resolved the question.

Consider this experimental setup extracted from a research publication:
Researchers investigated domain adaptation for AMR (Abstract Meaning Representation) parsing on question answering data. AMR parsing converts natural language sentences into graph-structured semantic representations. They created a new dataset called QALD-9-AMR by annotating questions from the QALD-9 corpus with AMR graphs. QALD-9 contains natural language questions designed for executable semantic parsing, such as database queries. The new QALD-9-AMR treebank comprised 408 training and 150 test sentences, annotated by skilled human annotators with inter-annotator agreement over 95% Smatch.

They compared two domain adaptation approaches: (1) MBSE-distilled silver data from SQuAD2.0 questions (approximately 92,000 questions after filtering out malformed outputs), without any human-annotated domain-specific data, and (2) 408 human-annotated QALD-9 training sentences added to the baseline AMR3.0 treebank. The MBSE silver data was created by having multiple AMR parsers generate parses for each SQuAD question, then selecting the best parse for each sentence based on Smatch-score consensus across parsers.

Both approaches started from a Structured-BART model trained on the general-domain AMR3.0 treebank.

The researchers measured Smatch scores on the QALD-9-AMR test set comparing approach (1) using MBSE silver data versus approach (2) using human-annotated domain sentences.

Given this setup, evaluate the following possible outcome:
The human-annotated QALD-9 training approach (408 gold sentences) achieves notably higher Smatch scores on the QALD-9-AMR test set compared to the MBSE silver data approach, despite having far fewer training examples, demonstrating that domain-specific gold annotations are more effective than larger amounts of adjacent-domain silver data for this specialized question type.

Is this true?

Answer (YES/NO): NO